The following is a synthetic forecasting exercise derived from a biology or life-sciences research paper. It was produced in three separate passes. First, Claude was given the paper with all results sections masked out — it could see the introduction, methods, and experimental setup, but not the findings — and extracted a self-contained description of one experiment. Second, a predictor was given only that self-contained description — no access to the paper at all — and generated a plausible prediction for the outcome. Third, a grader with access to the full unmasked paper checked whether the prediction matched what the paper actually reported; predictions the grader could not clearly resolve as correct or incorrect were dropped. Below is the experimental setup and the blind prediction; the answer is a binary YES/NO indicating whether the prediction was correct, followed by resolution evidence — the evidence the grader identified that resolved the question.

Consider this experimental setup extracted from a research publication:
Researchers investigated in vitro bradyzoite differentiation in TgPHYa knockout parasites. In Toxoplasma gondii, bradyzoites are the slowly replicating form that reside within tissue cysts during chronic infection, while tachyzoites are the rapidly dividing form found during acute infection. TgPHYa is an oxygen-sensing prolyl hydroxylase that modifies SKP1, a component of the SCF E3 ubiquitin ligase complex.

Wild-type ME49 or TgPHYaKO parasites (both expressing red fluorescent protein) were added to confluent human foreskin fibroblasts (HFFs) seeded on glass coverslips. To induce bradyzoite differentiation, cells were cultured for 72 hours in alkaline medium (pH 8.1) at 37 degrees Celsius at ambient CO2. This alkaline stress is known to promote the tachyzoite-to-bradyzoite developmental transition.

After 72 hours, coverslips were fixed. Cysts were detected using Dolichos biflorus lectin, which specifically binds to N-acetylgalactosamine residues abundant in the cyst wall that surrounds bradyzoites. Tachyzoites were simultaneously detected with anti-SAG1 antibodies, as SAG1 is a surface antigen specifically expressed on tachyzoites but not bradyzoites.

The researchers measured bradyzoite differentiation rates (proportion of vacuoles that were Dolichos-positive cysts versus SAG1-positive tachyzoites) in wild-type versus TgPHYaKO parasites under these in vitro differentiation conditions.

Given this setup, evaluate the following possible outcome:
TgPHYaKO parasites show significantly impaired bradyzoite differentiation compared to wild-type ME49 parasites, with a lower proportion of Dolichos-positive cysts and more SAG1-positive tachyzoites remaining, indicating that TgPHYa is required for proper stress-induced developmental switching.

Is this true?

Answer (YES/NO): NO